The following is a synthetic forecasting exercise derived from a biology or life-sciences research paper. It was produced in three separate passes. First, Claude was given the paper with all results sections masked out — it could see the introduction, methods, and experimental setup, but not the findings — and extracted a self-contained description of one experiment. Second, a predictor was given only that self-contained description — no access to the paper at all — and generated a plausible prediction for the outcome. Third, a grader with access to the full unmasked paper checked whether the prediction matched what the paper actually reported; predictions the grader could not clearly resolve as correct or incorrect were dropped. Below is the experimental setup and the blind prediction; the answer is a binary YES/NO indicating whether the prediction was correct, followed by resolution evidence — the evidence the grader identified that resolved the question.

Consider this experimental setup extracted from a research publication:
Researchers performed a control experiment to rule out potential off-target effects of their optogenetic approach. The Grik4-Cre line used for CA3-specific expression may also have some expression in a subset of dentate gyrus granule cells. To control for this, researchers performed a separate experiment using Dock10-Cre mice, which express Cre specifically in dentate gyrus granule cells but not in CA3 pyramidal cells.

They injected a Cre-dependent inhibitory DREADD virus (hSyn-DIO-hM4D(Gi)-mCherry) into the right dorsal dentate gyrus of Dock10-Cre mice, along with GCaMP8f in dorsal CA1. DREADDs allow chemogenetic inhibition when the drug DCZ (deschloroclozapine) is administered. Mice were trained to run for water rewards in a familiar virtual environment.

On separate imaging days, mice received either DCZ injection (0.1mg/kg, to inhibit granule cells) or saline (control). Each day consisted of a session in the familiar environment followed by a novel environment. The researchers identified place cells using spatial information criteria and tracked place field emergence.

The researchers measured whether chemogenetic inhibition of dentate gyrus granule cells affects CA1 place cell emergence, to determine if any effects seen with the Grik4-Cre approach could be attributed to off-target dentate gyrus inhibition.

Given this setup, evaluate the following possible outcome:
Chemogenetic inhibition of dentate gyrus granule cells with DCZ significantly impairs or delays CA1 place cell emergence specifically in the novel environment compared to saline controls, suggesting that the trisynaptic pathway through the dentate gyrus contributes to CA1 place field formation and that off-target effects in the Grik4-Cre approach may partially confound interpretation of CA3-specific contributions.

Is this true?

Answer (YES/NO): NO